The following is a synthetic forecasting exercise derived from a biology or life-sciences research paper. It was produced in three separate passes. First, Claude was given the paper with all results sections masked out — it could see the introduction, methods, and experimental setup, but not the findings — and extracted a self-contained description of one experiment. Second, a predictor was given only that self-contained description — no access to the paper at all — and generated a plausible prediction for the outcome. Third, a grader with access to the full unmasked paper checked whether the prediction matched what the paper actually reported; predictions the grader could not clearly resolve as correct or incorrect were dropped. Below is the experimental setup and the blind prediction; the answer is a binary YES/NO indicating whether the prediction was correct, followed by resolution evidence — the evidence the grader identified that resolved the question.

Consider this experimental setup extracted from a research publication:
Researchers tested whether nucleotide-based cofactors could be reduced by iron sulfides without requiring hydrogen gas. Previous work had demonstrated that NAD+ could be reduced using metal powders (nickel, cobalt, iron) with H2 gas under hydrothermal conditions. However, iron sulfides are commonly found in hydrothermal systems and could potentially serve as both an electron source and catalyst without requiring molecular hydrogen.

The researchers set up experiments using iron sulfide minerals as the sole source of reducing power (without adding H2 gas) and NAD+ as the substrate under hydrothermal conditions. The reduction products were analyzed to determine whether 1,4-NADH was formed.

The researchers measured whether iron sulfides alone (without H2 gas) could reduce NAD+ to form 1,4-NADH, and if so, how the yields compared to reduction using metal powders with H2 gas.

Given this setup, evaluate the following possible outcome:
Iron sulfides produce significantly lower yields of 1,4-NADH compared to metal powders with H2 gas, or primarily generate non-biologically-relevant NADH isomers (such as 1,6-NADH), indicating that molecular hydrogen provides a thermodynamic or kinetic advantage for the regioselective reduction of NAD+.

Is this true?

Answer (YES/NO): YES